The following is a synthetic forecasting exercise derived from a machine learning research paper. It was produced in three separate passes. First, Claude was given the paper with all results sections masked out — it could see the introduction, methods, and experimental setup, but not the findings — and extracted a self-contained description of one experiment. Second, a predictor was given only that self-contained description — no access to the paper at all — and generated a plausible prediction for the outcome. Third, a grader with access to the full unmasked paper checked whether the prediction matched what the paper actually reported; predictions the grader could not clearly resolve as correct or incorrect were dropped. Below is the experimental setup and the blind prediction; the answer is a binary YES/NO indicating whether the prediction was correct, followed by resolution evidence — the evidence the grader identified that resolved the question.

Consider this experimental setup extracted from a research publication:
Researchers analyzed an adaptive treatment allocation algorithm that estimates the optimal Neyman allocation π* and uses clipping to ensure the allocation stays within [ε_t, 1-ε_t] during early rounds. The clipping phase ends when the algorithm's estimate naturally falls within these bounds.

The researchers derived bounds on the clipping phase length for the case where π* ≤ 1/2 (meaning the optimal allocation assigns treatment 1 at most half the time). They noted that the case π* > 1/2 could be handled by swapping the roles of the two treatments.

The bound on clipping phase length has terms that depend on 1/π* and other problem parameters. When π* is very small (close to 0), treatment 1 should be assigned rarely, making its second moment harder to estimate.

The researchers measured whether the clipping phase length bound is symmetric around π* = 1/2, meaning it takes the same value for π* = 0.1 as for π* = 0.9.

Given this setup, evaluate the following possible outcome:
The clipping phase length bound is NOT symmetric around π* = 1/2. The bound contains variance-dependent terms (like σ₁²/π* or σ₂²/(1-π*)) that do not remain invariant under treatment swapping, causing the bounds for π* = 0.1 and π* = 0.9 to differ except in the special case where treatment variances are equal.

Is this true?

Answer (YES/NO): YES